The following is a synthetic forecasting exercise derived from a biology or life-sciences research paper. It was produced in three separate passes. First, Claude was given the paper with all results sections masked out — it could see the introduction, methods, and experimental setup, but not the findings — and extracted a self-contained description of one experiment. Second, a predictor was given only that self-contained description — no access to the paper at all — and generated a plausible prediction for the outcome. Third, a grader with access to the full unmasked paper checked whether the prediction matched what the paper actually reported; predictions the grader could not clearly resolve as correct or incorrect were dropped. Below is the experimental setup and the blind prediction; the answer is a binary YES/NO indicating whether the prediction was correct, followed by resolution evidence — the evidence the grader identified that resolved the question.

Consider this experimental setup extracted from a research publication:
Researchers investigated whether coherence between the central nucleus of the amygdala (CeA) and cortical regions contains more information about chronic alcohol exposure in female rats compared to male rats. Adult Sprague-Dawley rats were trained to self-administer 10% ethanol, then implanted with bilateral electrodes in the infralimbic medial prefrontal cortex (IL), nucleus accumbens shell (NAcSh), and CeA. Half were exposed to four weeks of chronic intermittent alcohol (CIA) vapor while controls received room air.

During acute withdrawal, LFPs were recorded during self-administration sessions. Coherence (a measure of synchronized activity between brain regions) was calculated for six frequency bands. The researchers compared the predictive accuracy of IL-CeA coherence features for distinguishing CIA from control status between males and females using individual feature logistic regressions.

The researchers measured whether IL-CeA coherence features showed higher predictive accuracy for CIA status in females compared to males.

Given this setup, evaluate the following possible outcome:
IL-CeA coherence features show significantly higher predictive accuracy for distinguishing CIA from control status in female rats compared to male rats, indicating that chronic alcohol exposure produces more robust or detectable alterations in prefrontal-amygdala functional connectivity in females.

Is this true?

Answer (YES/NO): YES